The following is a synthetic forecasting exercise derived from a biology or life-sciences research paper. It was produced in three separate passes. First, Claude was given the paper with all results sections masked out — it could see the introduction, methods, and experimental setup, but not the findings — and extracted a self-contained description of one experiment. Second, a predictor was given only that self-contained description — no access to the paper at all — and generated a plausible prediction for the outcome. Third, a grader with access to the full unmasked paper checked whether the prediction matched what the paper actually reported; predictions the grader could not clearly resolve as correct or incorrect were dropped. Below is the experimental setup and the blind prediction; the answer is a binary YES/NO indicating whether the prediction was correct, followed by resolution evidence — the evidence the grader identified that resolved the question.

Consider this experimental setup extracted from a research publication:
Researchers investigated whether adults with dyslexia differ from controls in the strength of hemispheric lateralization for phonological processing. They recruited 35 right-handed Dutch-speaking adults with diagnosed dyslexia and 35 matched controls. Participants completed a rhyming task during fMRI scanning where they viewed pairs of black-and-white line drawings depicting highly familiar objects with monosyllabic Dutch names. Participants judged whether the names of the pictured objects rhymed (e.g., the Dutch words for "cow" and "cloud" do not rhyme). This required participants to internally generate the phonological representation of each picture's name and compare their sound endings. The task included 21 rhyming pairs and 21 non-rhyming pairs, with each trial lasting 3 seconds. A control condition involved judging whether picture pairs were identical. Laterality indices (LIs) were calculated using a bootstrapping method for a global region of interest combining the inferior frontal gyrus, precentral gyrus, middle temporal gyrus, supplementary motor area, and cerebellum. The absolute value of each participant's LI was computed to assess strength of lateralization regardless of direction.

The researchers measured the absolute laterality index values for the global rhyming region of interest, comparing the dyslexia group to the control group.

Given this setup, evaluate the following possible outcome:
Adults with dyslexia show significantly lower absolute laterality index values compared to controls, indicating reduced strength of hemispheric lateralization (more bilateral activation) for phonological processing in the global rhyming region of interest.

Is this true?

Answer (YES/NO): NO